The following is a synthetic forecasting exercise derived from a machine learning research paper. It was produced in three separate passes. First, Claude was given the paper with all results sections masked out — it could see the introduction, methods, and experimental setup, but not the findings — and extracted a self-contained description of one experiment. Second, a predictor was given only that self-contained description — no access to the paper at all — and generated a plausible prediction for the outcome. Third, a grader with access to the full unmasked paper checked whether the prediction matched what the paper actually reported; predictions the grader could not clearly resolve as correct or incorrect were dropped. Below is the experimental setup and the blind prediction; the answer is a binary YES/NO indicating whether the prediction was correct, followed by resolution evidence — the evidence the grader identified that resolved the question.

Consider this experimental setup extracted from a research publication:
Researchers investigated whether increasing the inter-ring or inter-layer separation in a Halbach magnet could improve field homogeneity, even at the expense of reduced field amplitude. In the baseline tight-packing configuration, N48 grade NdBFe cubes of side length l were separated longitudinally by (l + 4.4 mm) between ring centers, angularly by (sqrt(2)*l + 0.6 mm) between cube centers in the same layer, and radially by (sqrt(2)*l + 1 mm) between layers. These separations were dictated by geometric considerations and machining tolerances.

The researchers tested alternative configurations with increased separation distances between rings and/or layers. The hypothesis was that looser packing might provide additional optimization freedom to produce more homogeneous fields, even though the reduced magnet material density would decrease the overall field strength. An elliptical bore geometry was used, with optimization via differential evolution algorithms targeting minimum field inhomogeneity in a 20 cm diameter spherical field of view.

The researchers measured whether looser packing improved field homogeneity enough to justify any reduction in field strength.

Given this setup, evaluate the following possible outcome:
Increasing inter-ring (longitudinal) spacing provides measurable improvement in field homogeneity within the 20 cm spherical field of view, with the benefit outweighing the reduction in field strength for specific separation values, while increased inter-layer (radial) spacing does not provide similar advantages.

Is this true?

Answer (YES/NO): NO